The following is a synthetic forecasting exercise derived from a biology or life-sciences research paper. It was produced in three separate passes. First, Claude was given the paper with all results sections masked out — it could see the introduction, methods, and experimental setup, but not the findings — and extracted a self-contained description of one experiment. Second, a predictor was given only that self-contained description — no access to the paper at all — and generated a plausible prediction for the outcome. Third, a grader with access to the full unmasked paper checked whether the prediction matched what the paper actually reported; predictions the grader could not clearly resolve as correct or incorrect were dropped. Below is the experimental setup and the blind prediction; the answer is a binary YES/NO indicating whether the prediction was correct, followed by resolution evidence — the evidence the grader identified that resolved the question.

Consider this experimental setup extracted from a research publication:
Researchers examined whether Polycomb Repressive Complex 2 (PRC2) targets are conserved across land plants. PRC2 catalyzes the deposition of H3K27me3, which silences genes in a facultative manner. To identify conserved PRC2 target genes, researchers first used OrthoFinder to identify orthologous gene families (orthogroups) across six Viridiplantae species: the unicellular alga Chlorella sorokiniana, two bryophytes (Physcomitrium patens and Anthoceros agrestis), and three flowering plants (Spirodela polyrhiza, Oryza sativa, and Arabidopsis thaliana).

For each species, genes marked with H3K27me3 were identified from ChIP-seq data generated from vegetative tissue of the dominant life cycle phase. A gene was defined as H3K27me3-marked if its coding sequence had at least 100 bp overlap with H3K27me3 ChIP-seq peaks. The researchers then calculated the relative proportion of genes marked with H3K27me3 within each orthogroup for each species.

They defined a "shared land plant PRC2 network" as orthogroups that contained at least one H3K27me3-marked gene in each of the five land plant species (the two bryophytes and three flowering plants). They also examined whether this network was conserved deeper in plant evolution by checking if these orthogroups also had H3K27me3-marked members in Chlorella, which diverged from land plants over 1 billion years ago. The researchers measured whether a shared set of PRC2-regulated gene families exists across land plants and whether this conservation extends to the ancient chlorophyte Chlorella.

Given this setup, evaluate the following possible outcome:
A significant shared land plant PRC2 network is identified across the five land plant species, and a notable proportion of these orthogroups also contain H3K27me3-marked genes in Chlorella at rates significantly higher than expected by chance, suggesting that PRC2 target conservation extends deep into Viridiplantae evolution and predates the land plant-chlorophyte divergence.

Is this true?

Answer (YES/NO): NO